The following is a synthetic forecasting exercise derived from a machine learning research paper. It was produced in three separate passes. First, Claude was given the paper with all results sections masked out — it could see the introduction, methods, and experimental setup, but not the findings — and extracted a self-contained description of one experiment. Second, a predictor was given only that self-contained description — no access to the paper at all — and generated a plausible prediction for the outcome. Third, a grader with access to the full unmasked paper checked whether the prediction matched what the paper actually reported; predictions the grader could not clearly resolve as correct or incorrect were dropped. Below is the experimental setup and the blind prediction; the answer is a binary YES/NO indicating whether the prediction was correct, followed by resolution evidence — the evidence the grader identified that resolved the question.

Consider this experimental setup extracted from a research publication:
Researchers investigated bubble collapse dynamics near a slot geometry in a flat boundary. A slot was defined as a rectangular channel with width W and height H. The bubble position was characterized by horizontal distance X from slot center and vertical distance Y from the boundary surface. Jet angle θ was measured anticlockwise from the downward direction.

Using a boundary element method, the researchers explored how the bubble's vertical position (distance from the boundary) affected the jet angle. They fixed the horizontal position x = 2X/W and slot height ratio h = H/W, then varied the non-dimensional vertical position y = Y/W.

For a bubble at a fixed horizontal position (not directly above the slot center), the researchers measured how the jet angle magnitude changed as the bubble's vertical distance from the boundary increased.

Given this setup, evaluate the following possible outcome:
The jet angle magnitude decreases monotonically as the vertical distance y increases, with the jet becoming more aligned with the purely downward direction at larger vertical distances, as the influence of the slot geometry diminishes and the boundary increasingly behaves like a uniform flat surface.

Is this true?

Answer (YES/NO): YES